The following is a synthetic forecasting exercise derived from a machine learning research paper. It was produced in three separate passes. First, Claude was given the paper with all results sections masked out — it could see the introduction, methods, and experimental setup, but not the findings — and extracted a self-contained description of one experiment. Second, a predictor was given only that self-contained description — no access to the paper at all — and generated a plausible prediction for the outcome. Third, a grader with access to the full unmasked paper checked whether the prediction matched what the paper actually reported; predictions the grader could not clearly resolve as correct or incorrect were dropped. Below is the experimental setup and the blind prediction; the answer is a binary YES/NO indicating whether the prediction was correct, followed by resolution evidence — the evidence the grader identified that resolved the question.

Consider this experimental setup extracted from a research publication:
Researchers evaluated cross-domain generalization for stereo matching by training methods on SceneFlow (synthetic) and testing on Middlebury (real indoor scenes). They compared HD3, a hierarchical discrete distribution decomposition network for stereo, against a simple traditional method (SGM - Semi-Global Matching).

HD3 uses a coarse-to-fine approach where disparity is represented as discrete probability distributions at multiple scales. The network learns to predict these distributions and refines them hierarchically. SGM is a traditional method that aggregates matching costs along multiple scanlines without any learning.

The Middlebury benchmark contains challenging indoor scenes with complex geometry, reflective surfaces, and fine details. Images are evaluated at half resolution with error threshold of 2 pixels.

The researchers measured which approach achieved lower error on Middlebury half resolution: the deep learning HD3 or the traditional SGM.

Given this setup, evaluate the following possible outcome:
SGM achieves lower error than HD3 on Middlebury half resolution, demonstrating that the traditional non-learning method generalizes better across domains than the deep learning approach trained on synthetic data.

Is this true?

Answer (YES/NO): YES